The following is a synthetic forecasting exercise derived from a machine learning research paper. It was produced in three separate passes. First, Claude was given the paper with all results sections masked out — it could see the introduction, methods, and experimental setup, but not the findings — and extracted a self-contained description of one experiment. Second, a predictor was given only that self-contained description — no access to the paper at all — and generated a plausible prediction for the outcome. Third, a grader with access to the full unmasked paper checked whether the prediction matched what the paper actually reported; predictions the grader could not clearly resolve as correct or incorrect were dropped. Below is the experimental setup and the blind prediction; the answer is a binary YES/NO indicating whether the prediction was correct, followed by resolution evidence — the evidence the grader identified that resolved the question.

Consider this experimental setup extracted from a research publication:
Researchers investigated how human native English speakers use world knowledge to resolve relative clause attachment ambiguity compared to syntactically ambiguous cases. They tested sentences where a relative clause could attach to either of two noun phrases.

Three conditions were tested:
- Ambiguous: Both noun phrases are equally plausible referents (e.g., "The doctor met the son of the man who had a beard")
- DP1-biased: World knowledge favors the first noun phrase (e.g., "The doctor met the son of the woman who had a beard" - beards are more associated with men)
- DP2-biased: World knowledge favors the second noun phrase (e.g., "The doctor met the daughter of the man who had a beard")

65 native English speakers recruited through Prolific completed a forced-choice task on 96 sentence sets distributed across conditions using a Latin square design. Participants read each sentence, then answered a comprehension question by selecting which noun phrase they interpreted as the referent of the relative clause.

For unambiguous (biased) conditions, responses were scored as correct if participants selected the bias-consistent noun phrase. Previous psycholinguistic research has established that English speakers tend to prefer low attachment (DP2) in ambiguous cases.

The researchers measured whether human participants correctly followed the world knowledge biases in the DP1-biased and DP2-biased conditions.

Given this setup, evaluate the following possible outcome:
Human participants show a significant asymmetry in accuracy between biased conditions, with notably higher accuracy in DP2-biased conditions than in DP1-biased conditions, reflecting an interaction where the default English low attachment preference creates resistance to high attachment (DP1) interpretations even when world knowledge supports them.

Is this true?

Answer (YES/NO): YES